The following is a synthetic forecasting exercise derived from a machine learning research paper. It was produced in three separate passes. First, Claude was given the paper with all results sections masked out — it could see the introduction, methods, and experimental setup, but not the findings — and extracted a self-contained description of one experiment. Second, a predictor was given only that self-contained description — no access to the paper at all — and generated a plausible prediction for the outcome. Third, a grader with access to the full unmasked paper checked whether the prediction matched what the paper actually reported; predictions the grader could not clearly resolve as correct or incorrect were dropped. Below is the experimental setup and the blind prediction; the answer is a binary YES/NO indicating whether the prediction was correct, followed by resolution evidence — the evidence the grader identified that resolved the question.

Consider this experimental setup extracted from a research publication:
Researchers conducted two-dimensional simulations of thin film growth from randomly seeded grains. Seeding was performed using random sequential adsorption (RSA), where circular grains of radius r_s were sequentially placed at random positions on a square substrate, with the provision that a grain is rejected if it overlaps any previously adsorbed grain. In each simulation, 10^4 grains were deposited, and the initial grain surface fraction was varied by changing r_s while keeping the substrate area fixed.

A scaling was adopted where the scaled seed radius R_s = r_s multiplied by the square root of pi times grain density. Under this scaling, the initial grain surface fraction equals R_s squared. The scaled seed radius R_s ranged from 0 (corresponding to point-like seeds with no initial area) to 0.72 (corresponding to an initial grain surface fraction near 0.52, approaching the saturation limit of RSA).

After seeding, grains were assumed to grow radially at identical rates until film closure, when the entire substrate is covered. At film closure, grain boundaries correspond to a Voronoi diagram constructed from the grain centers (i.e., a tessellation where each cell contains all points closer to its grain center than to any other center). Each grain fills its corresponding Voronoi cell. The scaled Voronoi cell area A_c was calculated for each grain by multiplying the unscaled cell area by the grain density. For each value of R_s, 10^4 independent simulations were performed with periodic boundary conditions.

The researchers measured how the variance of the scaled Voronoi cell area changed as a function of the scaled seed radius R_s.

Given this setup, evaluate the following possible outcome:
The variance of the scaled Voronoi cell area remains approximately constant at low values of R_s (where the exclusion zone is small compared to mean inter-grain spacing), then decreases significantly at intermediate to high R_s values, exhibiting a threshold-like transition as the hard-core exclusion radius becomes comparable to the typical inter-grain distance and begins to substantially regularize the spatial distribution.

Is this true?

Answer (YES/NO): NO